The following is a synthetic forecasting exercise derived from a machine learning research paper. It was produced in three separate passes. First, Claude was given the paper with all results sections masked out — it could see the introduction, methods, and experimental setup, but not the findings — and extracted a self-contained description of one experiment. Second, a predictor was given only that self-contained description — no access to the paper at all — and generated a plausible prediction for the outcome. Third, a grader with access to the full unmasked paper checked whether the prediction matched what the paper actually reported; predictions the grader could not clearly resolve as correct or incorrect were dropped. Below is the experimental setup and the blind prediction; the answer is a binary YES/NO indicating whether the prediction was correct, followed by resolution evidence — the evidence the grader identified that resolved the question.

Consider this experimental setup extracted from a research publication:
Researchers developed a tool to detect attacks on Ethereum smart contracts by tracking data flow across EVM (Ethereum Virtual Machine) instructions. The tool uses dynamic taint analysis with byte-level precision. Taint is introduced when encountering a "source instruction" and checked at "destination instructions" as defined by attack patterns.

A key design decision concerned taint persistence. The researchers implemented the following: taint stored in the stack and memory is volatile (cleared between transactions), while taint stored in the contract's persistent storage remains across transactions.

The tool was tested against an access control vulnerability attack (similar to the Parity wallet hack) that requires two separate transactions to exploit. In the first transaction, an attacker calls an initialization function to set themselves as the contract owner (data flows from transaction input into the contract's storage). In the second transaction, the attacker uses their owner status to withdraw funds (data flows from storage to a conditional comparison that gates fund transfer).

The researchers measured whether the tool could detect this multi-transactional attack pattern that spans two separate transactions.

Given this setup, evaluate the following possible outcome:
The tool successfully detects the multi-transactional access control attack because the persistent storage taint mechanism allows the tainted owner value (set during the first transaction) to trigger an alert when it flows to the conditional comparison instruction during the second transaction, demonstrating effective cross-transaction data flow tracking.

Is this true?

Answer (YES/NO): YES